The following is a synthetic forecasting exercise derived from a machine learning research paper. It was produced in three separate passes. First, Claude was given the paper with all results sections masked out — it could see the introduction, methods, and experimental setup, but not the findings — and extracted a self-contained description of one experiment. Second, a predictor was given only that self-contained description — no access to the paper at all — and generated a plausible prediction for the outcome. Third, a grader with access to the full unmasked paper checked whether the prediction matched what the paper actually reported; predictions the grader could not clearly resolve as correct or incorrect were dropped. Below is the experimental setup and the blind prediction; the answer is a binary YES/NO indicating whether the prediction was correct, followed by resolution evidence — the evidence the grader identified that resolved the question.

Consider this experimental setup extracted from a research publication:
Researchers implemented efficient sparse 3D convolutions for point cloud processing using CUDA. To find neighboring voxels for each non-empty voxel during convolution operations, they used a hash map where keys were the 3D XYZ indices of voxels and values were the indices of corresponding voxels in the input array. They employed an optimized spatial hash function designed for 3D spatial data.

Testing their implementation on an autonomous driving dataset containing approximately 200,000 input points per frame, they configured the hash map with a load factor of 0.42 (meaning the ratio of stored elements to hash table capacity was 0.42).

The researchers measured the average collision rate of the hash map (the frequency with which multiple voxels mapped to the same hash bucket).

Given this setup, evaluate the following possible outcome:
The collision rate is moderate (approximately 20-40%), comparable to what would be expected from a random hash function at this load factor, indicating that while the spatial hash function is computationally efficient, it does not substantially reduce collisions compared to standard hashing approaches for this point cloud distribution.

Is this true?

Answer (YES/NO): NO